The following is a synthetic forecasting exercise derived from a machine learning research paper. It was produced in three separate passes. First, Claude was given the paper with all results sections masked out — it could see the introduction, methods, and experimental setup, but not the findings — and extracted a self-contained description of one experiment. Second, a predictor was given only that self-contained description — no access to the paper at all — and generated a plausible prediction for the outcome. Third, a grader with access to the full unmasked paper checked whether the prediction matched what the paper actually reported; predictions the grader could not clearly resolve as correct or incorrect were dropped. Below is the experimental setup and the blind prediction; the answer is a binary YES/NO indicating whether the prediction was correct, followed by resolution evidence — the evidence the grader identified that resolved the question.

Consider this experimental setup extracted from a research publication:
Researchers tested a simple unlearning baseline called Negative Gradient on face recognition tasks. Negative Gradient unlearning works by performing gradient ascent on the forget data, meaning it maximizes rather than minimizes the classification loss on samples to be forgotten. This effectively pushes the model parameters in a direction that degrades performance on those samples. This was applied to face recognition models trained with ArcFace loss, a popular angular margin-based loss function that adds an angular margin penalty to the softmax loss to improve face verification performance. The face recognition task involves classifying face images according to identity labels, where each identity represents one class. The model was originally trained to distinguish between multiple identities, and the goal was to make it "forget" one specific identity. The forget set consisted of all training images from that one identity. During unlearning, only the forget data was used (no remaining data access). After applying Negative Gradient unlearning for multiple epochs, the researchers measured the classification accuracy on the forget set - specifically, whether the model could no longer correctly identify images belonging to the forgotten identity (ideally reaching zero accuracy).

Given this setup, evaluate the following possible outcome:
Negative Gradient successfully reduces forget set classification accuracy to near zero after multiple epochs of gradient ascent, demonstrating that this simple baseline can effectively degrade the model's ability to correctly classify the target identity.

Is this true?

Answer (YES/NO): NO